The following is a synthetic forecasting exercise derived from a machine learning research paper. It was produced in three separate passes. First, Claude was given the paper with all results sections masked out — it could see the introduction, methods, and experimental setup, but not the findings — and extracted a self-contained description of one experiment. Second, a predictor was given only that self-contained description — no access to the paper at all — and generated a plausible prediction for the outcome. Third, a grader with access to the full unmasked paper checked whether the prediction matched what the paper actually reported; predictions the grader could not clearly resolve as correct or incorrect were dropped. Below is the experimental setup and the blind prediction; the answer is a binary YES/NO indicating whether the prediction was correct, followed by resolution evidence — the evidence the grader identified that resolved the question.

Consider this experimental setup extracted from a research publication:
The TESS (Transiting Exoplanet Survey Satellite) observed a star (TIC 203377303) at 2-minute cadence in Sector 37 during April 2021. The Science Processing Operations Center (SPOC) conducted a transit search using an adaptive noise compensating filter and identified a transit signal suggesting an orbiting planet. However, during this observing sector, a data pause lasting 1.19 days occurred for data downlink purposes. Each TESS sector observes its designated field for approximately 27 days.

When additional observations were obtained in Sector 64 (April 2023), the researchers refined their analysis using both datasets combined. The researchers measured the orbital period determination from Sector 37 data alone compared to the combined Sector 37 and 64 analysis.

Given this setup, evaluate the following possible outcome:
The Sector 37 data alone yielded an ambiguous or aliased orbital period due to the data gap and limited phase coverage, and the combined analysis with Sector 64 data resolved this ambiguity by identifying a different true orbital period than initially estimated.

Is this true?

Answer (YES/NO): YES